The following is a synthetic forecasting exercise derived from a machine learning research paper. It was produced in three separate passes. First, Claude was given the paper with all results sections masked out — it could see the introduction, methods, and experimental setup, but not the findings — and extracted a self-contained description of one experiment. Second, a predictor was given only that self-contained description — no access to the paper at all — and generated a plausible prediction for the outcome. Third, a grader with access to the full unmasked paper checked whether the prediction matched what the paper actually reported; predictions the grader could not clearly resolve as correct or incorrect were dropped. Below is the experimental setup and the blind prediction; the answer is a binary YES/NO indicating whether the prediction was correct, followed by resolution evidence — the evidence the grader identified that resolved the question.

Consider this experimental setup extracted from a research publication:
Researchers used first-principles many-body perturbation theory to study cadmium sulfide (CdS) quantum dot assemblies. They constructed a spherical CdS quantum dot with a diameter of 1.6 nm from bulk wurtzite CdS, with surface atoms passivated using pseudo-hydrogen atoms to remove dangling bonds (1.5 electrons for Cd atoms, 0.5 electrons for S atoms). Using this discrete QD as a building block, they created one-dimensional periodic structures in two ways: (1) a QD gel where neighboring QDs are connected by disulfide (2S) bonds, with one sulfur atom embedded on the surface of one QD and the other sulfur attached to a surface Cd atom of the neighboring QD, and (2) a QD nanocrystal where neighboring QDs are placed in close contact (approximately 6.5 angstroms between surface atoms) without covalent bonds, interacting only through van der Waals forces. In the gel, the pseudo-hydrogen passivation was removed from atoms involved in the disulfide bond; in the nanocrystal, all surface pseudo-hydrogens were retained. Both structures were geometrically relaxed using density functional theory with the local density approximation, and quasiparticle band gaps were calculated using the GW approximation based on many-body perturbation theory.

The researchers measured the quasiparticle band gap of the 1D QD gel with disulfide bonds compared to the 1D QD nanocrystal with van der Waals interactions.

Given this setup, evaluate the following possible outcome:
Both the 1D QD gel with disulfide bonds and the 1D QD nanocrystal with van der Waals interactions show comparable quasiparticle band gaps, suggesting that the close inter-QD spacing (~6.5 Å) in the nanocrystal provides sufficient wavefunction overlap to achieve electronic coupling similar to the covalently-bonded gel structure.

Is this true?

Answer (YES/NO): NO